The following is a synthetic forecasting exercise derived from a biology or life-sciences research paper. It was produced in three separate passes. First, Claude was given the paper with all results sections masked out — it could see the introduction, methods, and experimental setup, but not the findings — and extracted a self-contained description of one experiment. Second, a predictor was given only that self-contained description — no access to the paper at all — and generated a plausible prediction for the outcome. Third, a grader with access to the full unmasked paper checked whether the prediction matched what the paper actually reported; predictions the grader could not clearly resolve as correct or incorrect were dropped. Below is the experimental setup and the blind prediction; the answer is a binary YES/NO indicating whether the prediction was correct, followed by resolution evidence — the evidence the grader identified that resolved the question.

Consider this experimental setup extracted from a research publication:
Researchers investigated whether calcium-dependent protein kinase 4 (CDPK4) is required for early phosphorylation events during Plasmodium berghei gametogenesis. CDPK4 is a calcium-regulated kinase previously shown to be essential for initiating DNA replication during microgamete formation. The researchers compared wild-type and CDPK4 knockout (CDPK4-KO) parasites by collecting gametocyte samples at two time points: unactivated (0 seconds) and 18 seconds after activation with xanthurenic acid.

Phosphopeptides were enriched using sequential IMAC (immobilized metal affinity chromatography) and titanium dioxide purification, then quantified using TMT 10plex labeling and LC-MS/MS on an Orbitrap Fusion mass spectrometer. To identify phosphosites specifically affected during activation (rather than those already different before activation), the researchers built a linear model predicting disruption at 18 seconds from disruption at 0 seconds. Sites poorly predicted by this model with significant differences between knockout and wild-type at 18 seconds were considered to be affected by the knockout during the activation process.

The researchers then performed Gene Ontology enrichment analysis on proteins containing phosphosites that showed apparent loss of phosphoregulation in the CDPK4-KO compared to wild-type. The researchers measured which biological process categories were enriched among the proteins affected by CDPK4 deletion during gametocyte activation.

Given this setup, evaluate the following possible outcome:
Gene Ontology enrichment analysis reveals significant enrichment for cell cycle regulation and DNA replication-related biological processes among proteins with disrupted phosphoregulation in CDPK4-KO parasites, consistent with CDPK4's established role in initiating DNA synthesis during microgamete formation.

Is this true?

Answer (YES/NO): NO